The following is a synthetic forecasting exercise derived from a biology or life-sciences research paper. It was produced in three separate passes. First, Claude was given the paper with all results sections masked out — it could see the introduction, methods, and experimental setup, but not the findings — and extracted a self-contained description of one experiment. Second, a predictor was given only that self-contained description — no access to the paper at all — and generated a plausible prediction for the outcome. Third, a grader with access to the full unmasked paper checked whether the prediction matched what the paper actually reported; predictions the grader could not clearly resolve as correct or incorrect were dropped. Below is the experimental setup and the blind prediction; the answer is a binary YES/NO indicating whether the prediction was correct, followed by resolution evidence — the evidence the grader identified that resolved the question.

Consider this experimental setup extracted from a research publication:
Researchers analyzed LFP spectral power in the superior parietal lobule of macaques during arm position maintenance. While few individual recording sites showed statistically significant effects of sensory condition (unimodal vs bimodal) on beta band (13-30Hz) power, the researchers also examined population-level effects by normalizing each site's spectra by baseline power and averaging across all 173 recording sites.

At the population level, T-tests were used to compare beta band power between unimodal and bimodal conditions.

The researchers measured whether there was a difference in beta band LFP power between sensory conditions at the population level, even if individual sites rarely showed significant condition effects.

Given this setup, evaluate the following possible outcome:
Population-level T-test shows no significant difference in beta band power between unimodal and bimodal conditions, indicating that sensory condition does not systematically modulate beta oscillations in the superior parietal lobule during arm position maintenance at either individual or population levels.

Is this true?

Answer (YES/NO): NO